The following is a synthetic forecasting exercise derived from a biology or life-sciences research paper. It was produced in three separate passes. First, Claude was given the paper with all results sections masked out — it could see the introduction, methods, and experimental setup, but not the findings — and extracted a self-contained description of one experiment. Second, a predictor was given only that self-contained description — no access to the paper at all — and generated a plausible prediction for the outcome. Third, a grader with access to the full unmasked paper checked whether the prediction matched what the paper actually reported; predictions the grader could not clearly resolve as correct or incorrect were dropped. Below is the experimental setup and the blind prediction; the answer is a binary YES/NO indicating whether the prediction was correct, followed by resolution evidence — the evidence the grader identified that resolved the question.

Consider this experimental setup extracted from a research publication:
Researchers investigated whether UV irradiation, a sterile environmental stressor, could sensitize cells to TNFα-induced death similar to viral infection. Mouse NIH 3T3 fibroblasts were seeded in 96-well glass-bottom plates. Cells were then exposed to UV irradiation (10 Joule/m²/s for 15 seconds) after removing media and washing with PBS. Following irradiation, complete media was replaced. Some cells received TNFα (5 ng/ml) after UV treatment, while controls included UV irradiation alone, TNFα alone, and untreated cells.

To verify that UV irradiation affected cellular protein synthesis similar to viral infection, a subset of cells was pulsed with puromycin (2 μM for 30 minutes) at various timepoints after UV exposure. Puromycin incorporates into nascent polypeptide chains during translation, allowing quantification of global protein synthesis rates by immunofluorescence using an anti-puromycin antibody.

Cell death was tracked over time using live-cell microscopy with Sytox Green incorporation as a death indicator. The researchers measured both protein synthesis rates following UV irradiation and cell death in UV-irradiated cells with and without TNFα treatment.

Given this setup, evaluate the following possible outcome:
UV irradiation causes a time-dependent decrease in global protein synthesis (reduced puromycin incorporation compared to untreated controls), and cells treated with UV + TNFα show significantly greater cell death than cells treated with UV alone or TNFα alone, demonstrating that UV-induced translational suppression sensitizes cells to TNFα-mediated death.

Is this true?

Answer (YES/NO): YES